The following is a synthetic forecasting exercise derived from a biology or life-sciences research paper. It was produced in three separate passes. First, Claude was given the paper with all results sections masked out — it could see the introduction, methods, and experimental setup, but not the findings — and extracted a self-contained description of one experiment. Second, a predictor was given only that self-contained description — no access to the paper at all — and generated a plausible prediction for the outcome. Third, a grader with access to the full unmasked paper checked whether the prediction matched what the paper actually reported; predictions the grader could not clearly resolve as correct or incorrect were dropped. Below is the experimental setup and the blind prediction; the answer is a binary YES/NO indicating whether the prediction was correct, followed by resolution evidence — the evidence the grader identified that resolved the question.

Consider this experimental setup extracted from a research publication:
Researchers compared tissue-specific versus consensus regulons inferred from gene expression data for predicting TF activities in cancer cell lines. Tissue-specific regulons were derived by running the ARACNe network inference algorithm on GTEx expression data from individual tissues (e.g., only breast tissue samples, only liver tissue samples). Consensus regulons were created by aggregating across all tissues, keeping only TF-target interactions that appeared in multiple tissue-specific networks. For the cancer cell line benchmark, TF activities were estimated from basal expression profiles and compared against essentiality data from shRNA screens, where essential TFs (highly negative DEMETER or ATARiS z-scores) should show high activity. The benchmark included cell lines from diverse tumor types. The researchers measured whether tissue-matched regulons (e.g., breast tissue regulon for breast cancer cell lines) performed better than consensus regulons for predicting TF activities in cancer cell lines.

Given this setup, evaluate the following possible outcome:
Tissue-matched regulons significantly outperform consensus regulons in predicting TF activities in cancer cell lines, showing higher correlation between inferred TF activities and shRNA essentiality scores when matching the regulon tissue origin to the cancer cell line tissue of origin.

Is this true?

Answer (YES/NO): NO